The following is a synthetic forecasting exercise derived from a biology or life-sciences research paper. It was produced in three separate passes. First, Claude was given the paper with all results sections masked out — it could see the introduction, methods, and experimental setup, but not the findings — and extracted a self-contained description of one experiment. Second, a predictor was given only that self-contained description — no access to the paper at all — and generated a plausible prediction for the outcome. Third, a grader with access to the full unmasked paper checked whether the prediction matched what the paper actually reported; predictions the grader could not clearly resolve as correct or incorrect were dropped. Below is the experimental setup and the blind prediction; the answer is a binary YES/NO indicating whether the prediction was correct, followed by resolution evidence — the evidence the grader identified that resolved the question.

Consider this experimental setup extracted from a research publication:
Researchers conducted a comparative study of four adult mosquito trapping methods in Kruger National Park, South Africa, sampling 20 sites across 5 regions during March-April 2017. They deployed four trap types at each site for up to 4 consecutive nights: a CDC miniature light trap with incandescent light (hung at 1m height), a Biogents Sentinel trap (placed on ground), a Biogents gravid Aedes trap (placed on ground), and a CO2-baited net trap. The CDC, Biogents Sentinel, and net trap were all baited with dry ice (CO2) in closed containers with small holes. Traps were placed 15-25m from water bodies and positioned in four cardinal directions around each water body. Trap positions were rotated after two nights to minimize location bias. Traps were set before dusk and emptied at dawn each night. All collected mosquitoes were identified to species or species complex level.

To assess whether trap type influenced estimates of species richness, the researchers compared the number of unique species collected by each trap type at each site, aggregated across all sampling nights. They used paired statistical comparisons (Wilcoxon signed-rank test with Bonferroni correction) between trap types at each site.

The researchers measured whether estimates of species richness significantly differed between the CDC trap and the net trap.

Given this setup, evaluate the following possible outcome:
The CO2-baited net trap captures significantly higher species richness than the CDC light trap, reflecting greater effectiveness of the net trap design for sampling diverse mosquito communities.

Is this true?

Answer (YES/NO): NO